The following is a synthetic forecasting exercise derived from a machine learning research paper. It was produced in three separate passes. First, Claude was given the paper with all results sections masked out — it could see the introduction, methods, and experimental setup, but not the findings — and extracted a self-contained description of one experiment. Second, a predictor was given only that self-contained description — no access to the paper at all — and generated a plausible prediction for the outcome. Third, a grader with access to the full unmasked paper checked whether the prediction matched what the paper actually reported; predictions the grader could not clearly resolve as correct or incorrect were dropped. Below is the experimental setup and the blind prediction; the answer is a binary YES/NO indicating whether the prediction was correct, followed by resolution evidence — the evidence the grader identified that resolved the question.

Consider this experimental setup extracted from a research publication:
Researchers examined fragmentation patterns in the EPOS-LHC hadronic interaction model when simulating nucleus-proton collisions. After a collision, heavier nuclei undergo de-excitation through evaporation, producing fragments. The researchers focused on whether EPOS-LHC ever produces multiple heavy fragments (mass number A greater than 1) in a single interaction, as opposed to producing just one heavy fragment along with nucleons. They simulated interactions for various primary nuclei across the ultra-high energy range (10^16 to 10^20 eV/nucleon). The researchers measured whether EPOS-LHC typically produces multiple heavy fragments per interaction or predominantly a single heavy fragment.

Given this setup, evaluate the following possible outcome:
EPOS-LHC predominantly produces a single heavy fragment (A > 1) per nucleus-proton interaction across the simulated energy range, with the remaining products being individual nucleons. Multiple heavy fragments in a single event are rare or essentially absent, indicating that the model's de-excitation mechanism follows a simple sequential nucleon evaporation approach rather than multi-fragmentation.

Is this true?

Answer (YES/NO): YES